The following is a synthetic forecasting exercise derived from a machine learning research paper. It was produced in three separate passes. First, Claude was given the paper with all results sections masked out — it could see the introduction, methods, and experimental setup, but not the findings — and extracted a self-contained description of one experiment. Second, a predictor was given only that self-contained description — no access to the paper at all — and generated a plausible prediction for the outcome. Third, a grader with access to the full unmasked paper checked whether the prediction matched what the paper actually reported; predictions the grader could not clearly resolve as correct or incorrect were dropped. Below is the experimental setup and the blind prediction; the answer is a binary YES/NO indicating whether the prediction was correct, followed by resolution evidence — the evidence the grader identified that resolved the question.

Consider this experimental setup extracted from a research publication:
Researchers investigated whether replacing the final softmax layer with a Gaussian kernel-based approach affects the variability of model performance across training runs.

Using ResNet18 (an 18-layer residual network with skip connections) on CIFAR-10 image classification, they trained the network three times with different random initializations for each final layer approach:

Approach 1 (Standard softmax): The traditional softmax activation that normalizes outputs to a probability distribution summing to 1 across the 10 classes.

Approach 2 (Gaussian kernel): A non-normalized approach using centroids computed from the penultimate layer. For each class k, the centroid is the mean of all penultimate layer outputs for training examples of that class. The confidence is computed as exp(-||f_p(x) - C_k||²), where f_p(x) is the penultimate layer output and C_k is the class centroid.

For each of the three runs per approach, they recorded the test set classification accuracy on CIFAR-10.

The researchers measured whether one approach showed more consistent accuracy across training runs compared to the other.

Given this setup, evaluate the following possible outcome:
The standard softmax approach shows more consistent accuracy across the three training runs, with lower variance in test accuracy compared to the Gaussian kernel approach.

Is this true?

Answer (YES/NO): YES